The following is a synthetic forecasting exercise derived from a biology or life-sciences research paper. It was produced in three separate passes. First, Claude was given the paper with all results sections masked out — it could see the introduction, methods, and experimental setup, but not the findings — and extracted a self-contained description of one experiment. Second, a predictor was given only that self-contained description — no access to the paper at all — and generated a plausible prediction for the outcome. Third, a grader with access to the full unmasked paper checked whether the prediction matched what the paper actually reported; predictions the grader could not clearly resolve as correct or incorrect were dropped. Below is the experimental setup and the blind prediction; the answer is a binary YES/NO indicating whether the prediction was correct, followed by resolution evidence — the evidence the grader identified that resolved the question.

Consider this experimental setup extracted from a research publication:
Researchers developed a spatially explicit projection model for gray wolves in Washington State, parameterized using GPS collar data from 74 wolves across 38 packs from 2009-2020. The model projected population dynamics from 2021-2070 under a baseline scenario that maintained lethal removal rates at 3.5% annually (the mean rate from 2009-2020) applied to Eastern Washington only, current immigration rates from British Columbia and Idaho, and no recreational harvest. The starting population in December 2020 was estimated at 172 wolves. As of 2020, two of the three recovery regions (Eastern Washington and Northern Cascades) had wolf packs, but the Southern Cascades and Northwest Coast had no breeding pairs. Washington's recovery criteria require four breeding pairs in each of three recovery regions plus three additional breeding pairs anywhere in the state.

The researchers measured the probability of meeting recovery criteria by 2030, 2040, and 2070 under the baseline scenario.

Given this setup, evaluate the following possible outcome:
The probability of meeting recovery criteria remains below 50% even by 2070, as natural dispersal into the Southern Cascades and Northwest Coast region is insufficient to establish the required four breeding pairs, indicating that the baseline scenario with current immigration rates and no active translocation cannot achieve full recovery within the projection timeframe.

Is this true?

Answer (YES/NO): NO